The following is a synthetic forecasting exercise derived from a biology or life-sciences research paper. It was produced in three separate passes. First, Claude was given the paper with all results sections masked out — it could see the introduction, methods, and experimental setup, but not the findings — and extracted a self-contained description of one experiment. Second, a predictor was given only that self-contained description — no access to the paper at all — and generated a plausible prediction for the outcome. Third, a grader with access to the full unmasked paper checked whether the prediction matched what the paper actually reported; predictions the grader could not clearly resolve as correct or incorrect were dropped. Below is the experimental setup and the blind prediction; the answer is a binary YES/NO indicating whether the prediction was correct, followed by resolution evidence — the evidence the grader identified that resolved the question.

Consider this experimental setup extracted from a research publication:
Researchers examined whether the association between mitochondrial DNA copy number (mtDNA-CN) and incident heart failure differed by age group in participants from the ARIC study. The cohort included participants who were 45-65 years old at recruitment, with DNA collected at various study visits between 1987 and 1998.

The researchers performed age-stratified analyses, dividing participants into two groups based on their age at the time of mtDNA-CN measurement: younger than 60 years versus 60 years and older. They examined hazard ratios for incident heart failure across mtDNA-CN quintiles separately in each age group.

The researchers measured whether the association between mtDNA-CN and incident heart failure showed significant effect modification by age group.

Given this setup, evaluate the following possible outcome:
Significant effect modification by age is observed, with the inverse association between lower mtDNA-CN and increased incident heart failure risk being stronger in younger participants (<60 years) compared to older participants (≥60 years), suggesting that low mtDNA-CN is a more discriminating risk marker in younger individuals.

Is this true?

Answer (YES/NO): NO